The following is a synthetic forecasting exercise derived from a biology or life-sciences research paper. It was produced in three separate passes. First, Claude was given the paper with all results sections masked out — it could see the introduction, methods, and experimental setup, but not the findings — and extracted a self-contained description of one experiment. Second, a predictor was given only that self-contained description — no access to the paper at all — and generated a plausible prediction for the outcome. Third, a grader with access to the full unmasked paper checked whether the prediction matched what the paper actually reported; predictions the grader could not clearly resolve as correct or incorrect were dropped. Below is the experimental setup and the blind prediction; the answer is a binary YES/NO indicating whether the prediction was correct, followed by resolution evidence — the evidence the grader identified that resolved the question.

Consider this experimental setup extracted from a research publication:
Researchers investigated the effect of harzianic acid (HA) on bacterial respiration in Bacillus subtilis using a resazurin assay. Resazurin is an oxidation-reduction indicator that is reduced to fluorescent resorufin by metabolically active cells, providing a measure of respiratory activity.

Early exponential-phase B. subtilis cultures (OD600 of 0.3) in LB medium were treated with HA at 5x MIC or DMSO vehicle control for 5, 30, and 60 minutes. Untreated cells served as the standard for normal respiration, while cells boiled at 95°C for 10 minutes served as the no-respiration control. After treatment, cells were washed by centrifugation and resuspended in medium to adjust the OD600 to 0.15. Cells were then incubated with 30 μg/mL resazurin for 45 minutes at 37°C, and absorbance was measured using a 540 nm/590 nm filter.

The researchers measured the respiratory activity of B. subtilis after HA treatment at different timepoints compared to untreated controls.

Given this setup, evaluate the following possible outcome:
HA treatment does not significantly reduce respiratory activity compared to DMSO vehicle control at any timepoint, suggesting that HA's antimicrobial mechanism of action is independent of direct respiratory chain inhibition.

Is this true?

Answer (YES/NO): NO